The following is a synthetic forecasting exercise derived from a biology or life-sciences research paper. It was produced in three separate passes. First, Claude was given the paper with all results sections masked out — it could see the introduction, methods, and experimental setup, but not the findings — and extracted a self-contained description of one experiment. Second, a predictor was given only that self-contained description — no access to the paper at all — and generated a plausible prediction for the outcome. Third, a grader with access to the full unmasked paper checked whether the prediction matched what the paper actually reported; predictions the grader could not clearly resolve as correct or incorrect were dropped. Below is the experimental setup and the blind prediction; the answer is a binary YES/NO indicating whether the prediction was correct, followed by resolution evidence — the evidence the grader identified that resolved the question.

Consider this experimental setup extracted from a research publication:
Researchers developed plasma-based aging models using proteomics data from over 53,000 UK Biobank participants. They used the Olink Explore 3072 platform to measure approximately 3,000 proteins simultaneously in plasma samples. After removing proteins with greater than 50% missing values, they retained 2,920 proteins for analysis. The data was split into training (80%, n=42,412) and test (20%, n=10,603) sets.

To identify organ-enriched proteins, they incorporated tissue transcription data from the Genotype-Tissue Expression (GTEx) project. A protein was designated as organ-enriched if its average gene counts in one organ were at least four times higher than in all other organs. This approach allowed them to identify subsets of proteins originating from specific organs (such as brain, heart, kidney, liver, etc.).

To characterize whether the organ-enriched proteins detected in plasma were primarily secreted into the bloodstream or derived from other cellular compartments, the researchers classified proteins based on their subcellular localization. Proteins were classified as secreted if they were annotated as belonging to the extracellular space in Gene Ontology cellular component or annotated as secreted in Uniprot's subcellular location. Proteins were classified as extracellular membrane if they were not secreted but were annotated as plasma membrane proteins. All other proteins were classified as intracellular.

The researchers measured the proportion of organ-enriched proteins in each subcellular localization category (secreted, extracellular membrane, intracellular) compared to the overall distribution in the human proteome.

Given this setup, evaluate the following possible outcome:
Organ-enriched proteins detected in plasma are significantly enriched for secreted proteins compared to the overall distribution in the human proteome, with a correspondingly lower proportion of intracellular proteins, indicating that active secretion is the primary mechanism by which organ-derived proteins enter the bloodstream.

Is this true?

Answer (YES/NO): NO